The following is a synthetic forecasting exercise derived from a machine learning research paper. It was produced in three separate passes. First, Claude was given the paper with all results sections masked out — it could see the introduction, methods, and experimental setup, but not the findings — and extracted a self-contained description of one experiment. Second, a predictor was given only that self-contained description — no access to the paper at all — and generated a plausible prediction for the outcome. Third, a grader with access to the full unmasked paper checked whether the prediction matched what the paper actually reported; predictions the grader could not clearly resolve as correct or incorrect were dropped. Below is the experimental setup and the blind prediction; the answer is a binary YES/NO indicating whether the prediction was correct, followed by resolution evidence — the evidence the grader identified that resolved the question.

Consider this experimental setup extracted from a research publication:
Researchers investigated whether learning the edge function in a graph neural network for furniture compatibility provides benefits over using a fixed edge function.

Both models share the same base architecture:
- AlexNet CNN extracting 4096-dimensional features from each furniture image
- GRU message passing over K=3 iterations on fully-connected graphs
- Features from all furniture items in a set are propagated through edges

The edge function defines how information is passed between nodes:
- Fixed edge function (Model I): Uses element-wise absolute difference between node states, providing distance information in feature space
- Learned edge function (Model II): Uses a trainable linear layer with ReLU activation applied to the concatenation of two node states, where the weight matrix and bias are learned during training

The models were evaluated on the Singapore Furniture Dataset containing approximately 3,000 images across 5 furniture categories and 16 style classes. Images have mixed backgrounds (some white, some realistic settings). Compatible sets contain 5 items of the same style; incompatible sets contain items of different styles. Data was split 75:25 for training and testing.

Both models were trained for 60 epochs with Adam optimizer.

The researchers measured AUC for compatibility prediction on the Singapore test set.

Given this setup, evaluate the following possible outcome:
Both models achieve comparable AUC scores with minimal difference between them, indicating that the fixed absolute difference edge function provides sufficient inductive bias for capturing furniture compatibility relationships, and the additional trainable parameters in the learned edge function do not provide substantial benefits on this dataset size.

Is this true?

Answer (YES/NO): NO